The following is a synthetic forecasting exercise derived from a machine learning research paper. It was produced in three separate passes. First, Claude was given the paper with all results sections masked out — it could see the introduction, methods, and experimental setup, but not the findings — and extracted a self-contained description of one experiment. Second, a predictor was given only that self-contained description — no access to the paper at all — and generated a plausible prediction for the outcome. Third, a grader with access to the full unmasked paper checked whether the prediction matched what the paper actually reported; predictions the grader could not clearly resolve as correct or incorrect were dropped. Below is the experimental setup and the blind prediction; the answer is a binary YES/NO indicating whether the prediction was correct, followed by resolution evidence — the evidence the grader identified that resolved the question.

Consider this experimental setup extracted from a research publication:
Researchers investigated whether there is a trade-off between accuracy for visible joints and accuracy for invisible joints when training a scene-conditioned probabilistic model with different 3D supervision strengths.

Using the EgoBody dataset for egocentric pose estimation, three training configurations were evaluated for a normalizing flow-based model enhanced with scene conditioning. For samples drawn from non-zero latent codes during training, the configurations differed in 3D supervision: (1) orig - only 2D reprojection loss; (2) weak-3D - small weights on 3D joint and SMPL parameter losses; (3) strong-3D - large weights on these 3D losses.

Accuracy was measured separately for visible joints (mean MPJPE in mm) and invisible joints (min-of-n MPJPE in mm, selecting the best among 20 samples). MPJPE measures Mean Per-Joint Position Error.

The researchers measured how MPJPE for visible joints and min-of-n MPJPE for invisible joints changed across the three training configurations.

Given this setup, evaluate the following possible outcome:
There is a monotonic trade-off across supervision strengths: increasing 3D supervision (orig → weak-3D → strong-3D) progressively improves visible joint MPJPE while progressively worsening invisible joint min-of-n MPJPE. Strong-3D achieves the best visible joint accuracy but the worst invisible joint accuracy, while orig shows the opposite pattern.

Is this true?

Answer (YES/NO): YES